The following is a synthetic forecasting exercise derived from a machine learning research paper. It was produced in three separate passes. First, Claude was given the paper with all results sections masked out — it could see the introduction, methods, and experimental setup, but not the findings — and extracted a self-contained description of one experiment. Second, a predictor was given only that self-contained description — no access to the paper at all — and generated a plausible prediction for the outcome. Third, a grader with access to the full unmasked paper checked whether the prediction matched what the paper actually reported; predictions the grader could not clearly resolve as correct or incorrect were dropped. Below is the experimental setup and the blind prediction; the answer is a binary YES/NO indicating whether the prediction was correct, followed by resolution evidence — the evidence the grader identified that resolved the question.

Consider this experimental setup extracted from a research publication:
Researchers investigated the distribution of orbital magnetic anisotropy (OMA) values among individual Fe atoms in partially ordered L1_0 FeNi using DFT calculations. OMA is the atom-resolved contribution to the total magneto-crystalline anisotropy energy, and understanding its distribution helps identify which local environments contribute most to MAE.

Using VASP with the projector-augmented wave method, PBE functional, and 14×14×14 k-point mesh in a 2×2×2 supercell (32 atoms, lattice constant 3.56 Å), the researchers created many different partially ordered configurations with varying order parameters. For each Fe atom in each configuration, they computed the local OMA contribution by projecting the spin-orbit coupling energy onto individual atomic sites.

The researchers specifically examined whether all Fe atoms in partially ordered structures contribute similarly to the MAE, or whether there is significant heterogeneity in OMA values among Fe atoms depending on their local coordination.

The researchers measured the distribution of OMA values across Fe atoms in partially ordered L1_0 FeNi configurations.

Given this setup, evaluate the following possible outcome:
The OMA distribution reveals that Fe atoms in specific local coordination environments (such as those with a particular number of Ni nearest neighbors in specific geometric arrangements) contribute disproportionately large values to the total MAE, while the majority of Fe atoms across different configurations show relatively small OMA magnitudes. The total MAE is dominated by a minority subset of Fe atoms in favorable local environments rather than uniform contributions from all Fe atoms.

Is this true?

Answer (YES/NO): NO